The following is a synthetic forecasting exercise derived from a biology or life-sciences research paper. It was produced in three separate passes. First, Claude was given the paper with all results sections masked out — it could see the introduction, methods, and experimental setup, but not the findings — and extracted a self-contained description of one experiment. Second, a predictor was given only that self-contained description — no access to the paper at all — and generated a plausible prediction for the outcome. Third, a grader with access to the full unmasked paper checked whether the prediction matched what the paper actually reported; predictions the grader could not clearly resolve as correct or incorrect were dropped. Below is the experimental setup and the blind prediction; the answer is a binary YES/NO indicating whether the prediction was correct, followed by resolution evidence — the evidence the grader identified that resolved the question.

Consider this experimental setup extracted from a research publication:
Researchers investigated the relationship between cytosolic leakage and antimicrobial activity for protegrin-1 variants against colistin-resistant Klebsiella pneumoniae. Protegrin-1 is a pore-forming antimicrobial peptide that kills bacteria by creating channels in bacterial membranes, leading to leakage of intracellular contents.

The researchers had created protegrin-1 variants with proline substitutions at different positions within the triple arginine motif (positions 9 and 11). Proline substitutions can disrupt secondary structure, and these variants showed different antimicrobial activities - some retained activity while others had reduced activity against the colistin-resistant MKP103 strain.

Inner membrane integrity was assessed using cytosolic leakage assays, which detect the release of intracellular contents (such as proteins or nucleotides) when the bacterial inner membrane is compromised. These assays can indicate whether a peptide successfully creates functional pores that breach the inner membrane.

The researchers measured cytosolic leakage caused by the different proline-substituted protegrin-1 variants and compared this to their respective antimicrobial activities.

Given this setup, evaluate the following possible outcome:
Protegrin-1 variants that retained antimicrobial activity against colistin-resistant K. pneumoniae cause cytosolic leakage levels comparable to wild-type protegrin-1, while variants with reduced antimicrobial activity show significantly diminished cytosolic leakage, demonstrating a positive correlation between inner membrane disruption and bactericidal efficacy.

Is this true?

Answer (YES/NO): YES